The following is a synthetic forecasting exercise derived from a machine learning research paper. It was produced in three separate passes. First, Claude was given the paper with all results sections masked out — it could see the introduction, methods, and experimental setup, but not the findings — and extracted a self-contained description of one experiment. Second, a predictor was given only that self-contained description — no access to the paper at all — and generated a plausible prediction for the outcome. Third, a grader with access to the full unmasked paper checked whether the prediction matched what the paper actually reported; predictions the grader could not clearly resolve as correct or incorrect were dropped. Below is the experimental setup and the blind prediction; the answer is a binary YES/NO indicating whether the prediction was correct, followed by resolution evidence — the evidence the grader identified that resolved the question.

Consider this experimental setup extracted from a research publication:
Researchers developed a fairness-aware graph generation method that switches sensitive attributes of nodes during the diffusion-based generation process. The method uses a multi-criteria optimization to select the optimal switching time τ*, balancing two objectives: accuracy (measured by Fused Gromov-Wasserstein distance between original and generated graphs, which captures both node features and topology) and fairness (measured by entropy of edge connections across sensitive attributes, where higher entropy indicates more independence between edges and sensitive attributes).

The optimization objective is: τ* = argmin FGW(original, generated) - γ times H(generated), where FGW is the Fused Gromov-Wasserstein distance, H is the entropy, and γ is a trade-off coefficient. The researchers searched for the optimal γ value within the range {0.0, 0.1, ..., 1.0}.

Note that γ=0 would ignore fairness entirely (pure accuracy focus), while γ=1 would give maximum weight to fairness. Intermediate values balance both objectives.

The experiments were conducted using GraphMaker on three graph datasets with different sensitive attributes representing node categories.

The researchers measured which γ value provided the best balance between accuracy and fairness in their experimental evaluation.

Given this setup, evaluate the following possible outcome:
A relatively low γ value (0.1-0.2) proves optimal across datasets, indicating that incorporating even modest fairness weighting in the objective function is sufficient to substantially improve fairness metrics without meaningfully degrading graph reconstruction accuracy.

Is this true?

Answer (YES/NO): NO